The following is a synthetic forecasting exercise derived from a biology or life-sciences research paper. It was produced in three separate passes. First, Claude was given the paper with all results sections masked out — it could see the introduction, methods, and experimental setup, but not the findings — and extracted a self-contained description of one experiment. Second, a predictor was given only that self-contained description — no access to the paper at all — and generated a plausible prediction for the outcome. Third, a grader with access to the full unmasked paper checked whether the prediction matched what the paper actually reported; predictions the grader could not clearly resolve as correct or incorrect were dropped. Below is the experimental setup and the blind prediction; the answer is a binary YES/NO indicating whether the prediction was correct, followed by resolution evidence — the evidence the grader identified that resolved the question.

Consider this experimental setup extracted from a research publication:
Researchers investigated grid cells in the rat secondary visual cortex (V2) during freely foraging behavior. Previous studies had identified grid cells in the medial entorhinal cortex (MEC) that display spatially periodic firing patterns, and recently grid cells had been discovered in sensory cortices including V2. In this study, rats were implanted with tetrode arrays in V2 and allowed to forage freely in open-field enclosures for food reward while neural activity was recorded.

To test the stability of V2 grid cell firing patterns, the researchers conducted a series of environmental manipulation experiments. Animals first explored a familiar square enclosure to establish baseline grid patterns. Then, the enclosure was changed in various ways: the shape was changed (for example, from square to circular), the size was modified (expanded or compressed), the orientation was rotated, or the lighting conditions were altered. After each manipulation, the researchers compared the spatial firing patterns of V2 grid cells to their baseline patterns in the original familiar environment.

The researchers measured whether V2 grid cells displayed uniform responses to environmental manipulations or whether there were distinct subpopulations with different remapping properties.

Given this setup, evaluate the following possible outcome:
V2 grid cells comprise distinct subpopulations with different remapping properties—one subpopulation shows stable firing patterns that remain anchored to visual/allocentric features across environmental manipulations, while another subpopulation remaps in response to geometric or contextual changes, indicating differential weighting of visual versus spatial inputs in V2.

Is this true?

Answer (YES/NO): YES